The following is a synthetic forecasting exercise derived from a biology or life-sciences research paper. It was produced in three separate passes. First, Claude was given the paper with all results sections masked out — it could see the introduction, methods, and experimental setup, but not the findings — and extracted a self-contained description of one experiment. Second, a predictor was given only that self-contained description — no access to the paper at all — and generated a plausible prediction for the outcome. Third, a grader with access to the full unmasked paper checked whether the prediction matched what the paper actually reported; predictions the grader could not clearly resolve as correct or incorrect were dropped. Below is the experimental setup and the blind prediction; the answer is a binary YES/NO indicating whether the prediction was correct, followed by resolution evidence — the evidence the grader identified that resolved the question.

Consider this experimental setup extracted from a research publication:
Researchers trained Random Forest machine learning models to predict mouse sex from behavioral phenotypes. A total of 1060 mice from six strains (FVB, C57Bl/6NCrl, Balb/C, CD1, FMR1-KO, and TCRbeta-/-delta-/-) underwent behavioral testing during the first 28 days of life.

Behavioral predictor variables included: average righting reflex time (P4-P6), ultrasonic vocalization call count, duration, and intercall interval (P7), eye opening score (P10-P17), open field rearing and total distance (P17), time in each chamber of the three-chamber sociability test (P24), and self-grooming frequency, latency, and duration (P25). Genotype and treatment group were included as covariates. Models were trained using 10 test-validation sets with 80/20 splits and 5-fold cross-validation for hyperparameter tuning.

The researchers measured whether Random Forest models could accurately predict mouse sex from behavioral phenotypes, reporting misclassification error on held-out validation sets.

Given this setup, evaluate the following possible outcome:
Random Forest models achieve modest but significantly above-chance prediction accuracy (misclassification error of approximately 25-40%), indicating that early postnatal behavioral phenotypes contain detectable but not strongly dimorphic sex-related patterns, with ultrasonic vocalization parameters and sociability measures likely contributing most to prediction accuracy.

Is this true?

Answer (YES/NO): NO